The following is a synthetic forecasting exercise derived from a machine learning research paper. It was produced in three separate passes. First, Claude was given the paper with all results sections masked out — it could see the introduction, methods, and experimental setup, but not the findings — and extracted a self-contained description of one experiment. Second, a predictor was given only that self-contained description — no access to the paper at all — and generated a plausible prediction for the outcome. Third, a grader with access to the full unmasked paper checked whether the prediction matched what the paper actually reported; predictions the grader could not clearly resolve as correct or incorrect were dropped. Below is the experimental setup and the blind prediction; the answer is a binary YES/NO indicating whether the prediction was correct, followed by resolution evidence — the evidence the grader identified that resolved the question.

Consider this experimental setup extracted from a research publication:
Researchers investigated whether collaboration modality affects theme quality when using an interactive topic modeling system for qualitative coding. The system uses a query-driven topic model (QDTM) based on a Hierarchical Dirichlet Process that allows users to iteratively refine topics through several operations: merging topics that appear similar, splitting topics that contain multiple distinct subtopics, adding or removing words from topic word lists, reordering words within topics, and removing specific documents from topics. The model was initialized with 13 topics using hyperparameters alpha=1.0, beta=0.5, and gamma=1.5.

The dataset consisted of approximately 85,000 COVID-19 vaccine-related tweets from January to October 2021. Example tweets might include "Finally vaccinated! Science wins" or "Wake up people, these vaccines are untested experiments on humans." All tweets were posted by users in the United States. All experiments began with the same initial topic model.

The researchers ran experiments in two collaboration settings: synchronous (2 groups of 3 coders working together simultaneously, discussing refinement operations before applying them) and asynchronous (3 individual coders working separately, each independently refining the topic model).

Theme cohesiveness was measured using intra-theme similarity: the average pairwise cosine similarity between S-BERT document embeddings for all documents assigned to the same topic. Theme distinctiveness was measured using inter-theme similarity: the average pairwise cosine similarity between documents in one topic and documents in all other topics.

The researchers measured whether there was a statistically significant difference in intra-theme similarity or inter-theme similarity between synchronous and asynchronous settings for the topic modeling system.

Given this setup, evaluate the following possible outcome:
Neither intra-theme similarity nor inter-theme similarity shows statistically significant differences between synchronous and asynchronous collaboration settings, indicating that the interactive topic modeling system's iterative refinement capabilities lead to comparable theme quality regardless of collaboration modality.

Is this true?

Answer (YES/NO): YES